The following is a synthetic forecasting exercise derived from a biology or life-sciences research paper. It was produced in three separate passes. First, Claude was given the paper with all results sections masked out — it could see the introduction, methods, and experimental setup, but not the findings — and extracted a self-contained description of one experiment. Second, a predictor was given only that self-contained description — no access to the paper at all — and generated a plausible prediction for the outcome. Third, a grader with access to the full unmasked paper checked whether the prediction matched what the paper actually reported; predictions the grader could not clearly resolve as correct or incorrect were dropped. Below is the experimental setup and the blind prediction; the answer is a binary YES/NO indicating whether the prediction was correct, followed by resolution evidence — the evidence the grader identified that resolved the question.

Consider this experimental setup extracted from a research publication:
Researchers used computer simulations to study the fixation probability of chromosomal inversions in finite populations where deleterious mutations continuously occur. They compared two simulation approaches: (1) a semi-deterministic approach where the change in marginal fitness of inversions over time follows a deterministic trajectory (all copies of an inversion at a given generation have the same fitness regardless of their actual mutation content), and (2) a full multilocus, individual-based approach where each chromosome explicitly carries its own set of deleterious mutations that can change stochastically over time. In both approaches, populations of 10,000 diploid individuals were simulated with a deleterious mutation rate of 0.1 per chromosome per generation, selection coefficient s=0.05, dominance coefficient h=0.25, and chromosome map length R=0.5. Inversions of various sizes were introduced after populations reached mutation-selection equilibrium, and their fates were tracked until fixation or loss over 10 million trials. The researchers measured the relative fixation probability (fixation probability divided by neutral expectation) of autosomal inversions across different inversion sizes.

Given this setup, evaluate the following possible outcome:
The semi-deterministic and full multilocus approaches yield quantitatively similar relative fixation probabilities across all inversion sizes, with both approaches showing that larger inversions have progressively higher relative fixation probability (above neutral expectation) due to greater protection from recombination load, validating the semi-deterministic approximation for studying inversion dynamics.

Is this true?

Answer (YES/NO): NO